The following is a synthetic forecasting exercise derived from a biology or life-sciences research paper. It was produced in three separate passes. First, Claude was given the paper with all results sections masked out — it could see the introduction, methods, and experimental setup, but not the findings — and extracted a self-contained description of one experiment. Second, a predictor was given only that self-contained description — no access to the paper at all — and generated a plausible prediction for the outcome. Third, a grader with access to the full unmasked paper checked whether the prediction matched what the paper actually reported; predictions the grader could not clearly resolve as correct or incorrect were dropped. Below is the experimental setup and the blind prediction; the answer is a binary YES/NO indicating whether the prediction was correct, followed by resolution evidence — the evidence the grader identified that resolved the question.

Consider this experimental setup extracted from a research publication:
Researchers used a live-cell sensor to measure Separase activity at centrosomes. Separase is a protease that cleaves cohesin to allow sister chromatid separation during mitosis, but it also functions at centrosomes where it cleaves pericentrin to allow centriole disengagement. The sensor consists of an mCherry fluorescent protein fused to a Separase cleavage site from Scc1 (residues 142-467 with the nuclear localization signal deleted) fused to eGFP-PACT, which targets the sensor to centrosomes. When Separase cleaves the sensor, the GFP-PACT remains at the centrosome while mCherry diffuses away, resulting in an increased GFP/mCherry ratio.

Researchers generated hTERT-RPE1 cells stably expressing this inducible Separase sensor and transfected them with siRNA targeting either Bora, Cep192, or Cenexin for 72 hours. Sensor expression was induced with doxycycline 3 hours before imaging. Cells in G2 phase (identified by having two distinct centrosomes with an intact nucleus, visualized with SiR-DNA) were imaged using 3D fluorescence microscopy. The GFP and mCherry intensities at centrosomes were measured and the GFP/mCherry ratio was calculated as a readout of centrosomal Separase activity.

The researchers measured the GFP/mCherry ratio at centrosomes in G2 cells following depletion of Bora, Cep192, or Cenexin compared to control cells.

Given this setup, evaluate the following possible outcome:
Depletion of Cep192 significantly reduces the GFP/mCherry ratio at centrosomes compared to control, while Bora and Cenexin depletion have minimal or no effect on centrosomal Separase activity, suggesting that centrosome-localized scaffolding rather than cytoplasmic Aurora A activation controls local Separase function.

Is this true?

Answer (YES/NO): NO